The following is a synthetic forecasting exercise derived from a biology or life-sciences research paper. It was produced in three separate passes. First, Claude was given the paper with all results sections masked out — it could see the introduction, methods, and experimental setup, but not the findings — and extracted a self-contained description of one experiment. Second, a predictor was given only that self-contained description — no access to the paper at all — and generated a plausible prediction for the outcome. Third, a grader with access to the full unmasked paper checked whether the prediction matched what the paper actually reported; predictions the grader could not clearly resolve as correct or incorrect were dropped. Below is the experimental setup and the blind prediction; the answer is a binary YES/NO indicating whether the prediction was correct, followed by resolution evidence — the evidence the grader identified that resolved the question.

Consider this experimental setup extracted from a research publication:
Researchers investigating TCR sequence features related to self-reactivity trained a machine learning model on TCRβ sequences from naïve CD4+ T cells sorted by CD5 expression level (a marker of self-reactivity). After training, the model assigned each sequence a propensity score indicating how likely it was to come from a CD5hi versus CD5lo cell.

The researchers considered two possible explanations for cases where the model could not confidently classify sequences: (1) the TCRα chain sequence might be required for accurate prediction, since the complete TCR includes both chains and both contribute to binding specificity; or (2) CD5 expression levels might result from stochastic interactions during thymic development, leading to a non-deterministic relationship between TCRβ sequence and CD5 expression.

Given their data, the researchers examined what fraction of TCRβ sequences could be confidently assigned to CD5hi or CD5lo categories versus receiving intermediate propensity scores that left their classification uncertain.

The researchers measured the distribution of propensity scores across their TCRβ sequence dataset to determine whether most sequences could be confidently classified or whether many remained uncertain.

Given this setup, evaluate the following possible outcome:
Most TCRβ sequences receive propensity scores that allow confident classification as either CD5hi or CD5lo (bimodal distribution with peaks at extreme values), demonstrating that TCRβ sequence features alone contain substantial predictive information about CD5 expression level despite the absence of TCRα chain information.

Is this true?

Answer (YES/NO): NO